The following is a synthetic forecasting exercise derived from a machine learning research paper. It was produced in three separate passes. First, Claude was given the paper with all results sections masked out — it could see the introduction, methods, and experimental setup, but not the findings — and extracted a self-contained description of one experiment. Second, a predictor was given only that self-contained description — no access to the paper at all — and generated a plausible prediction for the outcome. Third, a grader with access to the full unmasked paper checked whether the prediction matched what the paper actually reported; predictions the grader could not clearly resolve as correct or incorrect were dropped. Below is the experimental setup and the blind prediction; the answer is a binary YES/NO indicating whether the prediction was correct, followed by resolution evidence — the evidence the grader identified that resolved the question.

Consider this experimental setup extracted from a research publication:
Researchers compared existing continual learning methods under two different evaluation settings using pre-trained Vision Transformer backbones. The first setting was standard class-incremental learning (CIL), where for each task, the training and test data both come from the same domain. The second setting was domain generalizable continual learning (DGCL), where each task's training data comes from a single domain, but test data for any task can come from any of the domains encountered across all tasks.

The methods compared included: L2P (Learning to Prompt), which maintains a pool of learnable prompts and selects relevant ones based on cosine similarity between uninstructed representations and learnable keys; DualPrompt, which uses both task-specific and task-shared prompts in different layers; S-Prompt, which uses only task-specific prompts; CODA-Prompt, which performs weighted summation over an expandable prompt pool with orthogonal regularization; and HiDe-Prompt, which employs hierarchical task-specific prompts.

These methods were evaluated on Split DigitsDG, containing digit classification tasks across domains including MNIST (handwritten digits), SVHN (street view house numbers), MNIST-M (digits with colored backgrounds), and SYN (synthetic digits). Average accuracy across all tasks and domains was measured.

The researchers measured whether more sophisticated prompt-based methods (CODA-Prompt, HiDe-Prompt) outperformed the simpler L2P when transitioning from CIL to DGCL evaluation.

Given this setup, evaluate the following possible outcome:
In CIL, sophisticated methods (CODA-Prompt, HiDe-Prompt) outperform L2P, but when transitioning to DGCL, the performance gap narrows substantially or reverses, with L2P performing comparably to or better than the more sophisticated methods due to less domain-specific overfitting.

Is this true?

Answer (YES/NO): YES